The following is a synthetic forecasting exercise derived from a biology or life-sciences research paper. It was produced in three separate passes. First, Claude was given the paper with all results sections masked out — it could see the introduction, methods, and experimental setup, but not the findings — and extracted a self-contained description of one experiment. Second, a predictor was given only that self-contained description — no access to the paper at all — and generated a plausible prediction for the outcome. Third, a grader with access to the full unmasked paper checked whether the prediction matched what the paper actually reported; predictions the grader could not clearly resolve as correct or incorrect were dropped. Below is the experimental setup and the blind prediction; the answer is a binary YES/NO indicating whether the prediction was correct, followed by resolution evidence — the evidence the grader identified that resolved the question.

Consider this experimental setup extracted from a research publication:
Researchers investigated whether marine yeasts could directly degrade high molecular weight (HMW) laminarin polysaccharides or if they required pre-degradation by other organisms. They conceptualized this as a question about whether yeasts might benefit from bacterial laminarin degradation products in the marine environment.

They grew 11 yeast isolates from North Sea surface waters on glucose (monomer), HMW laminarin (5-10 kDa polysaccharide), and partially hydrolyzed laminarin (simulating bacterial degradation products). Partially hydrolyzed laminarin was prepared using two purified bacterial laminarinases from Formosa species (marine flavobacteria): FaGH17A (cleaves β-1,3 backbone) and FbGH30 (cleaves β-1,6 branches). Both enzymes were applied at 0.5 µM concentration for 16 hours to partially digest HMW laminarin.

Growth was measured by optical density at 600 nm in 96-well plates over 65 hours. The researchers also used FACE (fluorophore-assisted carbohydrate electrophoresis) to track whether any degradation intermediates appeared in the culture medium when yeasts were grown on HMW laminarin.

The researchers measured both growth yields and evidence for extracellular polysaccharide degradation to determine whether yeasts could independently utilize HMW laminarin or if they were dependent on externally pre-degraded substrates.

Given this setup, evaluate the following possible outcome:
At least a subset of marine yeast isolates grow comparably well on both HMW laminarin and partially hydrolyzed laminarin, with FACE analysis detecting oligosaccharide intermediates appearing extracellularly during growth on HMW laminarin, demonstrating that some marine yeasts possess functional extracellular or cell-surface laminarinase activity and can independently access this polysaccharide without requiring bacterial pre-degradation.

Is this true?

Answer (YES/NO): NO